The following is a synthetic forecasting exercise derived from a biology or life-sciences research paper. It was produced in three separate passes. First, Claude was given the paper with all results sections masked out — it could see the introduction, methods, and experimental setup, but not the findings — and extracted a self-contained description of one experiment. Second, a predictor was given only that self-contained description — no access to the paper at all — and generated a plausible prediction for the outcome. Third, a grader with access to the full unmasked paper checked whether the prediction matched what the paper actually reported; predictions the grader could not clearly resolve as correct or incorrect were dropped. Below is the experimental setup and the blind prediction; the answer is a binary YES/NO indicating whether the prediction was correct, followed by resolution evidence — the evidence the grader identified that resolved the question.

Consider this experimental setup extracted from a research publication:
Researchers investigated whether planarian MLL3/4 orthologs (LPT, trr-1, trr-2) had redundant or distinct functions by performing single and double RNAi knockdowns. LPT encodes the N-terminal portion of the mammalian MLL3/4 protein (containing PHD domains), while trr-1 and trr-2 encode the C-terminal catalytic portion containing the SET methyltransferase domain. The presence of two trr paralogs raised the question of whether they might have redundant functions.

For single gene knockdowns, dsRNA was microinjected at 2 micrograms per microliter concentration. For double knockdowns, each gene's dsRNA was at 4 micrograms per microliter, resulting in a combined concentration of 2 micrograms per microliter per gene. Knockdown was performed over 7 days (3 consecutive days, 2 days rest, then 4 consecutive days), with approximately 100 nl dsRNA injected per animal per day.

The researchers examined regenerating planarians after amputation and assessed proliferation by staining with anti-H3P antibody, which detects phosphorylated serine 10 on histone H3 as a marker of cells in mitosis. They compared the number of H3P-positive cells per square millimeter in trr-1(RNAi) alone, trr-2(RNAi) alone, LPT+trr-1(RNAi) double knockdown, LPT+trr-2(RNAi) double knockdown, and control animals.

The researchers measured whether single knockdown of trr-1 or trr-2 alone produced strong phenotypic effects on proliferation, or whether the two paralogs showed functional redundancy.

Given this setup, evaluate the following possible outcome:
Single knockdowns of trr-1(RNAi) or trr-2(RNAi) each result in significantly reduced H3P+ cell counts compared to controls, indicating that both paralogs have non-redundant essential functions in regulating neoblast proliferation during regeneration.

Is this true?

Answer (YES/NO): NO